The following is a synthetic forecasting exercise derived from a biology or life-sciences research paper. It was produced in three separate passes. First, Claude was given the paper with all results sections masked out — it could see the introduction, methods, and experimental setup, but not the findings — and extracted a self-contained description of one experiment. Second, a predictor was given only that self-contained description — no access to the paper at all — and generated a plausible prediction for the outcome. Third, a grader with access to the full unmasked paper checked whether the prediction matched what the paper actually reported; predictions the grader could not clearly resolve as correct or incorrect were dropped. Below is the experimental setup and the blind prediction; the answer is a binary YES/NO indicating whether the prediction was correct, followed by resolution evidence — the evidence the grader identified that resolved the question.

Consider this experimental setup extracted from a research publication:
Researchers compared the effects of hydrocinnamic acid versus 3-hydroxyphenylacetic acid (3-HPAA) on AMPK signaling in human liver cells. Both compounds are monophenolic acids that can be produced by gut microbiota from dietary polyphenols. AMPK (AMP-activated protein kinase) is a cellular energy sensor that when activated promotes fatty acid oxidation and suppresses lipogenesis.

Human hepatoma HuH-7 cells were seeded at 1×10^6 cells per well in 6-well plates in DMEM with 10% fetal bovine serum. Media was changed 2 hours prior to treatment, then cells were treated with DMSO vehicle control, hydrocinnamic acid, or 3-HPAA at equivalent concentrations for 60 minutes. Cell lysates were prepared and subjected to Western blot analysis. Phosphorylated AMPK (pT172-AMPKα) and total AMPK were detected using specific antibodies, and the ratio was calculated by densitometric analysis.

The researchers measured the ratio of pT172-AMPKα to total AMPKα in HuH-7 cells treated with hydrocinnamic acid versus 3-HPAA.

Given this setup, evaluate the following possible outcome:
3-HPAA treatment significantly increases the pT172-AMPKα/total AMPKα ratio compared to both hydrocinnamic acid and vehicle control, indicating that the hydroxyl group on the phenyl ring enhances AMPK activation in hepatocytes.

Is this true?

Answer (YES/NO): NO